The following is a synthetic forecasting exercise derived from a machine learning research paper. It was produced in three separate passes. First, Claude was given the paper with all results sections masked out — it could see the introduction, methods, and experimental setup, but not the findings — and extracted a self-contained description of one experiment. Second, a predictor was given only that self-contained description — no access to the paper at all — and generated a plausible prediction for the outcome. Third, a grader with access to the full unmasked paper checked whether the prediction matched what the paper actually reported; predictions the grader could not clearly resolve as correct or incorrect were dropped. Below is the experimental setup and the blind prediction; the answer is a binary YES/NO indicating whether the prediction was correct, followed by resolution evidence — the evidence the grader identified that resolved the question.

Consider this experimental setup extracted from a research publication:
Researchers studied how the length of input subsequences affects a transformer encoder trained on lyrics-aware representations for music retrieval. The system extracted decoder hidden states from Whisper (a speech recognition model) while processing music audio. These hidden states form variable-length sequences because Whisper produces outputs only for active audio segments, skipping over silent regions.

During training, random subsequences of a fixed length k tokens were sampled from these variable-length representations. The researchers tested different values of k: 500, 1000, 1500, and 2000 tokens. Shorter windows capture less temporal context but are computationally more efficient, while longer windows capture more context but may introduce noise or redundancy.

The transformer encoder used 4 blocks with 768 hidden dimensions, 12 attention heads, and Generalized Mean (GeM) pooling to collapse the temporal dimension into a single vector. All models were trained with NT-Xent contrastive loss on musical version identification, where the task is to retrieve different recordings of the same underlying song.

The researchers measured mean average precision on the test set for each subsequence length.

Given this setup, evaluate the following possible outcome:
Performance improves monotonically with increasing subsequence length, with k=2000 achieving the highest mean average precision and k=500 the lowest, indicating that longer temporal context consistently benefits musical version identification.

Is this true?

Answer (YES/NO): NO